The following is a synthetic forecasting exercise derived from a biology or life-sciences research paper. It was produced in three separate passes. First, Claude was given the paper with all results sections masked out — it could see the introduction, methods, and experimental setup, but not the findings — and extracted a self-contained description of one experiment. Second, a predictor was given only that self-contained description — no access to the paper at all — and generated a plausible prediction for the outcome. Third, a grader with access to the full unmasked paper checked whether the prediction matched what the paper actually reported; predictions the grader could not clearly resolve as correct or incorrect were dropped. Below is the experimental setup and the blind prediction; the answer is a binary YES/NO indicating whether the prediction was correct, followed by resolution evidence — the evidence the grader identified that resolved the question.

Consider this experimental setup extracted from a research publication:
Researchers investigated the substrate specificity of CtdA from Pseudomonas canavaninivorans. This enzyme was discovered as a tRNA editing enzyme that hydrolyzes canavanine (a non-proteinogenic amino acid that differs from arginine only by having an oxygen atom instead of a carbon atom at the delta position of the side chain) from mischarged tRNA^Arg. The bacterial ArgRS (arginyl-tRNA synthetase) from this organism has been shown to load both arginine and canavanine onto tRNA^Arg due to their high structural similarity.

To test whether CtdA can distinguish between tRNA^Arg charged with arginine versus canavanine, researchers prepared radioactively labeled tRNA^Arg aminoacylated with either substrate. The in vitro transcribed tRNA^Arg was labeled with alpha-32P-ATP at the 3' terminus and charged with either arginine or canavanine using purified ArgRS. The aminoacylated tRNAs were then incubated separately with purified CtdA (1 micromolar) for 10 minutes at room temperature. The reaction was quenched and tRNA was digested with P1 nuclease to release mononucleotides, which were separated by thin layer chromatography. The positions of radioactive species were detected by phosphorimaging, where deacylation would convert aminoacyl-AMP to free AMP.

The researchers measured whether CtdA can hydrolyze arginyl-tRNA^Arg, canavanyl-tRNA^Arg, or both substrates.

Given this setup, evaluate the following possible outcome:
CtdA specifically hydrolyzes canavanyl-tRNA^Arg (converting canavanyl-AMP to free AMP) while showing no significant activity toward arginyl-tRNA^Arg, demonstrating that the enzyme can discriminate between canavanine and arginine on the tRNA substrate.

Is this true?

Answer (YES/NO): YES